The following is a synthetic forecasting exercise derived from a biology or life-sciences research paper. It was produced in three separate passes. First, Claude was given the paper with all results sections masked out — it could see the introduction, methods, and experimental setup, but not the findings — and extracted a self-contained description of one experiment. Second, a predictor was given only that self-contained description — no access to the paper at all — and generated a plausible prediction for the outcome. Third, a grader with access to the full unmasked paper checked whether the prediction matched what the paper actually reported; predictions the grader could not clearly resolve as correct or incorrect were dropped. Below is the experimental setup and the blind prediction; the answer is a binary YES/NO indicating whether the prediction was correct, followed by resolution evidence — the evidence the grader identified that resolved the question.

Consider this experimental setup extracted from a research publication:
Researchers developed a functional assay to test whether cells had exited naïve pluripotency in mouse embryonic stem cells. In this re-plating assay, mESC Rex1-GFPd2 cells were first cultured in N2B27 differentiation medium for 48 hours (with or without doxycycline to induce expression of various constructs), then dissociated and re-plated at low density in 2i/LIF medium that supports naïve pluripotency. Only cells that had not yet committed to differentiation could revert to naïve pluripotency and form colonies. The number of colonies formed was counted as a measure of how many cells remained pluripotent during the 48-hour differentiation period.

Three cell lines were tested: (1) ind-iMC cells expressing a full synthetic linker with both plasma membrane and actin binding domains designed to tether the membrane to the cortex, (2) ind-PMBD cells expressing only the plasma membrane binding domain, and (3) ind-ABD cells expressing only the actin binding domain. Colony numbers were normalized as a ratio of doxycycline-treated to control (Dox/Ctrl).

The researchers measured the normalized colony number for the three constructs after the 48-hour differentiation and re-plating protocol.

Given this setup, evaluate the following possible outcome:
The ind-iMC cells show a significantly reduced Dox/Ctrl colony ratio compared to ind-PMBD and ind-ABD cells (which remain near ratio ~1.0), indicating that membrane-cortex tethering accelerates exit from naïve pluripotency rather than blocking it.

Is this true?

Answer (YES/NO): NO